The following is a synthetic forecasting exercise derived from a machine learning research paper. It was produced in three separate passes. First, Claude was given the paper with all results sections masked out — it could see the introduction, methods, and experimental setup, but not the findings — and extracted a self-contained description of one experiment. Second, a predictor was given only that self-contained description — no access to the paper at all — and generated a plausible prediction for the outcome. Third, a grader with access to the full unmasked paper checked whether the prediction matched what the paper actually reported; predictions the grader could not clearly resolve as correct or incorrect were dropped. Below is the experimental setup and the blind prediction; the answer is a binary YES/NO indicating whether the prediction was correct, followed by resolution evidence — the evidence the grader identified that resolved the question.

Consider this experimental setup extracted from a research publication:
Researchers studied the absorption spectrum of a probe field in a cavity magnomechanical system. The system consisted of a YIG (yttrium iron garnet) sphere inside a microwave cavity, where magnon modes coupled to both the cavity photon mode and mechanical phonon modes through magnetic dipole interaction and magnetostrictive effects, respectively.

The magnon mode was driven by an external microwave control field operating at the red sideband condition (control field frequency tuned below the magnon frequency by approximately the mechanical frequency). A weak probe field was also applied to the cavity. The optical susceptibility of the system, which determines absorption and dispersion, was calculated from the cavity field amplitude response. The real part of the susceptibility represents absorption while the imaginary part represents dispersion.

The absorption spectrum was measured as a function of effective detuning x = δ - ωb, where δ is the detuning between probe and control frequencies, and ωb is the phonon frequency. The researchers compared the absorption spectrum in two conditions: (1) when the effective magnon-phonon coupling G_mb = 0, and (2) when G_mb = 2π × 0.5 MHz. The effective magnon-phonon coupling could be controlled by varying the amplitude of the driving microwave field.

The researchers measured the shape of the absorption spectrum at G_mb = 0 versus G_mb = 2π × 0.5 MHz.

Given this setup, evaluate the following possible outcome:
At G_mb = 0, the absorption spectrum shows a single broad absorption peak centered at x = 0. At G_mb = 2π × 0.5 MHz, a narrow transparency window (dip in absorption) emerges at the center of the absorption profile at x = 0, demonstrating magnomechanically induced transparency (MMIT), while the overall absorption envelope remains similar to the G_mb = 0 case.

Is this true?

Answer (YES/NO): NO